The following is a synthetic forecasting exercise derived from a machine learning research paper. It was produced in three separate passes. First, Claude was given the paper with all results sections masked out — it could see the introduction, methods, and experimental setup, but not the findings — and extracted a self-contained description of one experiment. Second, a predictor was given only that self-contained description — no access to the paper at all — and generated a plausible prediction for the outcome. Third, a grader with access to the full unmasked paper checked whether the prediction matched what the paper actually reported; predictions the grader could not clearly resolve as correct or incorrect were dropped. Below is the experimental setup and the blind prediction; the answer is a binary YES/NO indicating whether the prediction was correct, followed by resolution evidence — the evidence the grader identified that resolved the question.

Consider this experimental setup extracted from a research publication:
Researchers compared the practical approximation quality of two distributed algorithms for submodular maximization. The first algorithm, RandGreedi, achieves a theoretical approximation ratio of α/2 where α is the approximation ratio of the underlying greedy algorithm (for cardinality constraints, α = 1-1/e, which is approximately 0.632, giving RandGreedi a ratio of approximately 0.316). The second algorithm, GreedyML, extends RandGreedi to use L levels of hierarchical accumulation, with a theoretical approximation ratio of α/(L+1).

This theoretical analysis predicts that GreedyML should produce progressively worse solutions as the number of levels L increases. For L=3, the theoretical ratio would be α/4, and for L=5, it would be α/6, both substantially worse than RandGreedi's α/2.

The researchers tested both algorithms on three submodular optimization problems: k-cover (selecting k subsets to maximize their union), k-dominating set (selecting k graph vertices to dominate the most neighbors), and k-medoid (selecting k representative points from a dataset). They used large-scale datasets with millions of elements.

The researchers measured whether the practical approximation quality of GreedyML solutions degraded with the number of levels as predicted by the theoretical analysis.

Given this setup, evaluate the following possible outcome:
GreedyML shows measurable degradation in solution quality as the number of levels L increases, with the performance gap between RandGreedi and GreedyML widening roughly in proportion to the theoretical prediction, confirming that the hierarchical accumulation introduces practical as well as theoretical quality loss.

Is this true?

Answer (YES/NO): NO